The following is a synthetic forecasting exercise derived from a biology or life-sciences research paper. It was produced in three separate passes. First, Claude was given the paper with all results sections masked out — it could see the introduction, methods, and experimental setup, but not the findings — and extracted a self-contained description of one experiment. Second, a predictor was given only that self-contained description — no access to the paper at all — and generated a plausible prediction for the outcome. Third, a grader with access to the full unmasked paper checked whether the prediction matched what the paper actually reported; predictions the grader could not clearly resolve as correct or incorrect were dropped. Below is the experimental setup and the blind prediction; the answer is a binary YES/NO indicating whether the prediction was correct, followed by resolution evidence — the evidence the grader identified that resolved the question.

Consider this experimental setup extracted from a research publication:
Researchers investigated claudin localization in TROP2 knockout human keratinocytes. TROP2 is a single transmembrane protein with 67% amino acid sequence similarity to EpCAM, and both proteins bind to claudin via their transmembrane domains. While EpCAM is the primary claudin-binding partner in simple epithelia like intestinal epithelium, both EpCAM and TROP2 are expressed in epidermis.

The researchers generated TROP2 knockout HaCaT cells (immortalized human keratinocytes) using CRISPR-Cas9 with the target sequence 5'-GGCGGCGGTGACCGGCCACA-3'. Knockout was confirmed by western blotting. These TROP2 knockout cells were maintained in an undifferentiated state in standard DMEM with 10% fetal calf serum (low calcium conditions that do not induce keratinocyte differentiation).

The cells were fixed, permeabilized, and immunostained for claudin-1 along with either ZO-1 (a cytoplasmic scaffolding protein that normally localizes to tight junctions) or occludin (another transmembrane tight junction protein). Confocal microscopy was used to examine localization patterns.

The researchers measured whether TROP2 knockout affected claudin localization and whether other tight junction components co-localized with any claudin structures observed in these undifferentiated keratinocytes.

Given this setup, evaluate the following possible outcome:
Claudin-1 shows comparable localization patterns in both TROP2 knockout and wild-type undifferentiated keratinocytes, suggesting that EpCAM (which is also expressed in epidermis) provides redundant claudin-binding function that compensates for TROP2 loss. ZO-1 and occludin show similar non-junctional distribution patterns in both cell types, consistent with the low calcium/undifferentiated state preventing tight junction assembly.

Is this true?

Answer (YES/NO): NO